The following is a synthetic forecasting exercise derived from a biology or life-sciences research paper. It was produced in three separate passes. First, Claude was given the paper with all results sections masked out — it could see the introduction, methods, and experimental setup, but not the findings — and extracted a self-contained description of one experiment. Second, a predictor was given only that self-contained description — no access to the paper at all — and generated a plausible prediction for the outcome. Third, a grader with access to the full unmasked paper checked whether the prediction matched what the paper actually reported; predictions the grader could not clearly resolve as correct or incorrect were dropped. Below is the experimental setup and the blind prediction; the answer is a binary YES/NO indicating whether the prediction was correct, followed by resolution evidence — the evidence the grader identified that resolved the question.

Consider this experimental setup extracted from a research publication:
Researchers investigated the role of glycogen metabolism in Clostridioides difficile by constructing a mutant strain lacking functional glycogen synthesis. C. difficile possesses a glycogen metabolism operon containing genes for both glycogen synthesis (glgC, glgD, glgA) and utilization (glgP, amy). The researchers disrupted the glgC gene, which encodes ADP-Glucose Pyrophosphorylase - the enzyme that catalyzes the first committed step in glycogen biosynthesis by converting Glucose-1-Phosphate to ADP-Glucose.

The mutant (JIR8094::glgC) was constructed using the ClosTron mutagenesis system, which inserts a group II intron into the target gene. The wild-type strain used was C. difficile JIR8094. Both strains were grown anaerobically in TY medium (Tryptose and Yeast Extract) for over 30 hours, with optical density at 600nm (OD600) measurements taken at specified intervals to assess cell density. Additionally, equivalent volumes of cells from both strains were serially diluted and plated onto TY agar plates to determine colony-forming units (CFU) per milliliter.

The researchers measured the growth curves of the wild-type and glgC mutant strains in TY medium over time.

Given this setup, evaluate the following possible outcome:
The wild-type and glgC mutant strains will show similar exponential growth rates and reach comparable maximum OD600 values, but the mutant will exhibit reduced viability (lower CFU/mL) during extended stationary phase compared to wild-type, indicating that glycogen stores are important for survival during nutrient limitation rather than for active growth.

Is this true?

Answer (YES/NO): NO